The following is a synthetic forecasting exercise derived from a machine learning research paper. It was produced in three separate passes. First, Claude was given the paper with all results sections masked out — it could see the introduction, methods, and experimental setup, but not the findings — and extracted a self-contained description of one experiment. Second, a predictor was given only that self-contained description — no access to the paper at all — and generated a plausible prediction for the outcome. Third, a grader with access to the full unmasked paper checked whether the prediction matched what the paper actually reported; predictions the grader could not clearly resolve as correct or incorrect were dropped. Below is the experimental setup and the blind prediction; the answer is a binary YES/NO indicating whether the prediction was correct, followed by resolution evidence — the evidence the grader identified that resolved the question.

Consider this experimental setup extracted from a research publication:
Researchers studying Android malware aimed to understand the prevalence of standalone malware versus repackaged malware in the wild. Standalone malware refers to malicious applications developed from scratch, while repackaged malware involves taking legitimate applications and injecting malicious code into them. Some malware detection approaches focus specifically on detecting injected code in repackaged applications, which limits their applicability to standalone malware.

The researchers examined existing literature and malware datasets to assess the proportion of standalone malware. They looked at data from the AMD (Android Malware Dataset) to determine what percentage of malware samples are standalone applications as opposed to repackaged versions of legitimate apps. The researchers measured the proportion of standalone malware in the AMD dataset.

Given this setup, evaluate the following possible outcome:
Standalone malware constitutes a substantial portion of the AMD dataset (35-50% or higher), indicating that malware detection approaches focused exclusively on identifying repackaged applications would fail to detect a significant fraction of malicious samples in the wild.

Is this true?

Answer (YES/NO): YES